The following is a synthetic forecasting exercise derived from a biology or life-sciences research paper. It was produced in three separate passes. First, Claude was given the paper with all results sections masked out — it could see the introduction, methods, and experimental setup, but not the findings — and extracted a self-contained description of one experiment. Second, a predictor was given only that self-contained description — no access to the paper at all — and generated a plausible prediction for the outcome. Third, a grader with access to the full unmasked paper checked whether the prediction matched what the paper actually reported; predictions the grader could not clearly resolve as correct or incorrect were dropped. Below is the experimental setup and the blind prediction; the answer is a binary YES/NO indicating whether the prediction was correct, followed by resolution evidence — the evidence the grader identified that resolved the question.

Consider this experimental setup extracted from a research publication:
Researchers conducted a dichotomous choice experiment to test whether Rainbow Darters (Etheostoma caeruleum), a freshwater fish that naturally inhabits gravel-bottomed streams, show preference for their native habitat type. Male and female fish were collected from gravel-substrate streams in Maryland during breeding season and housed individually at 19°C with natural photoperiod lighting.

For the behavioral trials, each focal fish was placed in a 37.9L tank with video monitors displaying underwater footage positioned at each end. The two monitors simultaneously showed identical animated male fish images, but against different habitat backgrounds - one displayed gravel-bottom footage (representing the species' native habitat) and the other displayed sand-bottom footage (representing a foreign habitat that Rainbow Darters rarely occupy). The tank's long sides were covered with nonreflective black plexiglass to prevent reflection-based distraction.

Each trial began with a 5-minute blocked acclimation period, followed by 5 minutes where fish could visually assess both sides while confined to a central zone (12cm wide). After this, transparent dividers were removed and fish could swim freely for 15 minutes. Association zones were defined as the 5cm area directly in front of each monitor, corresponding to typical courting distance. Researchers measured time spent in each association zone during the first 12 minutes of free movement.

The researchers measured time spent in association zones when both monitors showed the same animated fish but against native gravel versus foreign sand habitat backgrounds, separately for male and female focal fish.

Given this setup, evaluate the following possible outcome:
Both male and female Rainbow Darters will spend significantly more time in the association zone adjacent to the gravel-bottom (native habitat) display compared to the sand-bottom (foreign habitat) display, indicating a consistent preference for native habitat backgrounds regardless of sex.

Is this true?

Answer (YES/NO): NO